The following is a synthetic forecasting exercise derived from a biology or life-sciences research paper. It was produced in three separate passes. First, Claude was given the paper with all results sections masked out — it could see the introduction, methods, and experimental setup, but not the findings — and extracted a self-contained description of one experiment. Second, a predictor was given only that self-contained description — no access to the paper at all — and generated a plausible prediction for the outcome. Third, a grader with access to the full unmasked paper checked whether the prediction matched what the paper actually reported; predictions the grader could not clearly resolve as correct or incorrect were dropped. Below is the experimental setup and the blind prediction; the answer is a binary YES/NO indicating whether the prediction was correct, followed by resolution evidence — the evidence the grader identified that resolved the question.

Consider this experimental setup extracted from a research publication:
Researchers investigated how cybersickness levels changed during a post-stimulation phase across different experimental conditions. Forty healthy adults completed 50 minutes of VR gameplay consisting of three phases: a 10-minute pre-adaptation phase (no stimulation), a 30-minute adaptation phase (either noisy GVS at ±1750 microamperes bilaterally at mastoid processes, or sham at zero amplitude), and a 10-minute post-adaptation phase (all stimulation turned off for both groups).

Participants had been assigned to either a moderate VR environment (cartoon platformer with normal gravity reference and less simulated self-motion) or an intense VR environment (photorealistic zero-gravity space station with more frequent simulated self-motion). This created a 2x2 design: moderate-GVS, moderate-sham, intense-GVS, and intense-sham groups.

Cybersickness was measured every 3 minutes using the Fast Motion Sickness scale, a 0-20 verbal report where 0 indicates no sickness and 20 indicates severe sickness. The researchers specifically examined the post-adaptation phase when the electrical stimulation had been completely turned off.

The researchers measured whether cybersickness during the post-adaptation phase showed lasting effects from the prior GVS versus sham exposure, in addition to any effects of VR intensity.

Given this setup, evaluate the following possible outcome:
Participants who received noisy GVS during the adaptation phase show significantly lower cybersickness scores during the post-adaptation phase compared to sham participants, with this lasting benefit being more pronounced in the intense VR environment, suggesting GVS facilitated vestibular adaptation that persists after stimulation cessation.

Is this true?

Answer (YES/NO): NO